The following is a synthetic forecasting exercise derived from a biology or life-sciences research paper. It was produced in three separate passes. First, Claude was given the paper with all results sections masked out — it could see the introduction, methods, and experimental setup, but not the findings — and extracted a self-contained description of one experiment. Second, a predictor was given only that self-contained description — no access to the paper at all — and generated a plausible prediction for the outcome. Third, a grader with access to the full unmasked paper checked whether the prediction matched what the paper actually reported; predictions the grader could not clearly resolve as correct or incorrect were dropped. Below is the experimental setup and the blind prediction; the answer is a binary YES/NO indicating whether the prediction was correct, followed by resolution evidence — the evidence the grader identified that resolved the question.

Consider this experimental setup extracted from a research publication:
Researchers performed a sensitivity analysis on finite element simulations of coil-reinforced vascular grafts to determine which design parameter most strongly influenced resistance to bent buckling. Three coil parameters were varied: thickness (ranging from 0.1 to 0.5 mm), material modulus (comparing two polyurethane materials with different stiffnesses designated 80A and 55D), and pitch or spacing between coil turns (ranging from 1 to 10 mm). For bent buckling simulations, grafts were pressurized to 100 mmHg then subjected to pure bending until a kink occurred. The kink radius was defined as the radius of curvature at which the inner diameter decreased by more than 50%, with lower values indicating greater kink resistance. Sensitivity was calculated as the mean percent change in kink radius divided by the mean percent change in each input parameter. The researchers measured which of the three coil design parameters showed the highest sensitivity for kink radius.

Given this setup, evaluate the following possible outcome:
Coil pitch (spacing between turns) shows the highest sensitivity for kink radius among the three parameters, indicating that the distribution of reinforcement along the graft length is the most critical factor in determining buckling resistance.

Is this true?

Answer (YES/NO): YES